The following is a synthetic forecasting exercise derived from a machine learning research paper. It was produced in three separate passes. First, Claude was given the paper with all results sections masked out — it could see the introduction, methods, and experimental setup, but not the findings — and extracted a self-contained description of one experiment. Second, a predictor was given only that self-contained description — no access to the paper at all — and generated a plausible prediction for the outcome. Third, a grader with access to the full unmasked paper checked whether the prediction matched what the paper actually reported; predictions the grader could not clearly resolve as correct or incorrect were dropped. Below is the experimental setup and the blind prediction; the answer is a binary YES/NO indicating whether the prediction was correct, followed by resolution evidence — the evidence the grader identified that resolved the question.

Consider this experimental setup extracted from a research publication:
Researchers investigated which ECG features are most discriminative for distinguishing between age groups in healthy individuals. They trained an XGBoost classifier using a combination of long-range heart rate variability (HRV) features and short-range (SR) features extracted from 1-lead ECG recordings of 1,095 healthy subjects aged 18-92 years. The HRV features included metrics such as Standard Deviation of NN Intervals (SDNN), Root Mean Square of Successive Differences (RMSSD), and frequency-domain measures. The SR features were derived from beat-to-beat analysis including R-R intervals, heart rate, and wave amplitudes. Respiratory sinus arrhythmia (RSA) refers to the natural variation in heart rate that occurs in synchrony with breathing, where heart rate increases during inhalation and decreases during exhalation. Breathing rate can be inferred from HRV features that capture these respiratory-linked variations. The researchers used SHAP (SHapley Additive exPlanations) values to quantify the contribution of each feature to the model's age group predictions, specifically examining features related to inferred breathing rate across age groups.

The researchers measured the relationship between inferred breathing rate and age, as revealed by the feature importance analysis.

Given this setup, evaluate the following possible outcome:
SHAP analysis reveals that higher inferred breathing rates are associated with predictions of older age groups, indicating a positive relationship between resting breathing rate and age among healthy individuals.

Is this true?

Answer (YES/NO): NO